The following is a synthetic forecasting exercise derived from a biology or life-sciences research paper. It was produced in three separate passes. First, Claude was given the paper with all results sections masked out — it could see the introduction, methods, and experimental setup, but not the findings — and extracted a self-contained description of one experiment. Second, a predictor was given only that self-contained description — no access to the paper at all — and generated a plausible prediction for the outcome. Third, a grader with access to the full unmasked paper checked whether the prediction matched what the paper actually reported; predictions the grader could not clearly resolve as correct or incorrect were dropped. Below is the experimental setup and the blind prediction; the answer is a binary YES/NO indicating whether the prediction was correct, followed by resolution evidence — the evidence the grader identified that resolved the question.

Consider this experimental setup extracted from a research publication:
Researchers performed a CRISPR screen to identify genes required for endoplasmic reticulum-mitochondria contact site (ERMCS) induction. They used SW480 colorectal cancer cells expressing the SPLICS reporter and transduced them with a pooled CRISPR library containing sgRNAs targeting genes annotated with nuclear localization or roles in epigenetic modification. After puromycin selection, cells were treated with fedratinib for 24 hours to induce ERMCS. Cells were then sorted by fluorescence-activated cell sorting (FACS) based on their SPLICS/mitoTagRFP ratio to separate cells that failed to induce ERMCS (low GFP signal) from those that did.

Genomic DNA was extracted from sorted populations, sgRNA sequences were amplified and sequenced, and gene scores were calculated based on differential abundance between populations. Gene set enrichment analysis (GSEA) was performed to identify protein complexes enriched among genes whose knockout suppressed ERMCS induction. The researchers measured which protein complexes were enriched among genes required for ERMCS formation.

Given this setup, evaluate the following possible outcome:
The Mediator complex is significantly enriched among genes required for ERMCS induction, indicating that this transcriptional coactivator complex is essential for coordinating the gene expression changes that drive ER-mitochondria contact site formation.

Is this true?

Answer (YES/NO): YES